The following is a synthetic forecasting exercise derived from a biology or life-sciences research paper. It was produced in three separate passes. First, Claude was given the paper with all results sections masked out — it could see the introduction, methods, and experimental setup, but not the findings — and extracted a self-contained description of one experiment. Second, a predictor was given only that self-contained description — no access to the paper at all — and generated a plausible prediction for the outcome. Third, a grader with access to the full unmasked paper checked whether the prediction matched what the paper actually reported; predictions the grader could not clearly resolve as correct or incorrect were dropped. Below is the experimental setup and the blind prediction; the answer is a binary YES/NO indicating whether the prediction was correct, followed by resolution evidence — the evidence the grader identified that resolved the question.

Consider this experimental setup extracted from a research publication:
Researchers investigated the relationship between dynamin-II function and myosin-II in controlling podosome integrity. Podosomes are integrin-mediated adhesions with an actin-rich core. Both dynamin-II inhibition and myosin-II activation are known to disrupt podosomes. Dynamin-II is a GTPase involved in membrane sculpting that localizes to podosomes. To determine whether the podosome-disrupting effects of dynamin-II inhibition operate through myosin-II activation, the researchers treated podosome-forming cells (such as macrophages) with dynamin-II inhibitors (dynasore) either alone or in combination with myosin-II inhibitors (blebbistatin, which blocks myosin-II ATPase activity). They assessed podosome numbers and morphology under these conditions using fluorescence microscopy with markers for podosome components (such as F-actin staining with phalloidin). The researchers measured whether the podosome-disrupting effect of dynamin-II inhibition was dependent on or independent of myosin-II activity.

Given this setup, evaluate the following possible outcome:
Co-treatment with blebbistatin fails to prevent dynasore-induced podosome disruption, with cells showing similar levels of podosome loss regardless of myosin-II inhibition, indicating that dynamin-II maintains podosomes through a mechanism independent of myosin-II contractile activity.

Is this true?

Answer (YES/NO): YES